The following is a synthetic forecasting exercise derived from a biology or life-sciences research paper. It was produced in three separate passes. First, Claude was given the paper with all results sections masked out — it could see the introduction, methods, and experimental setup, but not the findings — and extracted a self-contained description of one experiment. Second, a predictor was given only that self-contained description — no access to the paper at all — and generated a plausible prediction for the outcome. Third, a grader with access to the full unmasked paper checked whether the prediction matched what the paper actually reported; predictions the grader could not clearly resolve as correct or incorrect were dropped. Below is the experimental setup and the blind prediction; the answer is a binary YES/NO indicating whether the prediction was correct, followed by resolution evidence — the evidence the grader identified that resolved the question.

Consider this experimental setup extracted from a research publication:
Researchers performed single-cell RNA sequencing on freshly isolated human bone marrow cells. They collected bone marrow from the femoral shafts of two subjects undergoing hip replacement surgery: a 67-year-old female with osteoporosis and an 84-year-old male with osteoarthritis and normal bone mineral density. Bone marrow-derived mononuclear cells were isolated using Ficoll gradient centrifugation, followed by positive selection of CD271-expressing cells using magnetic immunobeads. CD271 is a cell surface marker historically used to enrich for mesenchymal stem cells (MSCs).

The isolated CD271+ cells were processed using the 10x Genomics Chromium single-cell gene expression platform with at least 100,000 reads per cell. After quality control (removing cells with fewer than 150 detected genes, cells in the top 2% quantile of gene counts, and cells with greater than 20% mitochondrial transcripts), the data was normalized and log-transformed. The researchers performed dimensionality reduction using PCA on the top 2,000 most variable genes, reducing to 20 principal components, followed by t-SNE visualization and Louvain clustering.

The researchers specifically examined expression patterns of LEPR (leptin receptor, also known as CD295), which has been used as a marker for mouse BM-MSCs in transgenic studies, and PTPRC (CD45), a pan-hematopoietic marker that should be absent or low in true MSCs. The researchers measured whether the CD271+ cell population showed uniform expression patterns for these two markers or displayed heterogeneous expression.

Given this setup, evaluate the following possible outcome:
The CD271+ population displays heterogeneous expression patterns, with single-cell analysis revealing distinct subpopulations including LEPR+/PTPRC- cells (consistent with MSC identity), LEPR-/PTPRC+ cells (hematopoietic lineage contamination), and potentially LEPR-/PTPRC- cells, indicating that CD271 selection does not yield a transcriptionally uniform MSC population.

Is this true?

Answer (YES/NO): YES